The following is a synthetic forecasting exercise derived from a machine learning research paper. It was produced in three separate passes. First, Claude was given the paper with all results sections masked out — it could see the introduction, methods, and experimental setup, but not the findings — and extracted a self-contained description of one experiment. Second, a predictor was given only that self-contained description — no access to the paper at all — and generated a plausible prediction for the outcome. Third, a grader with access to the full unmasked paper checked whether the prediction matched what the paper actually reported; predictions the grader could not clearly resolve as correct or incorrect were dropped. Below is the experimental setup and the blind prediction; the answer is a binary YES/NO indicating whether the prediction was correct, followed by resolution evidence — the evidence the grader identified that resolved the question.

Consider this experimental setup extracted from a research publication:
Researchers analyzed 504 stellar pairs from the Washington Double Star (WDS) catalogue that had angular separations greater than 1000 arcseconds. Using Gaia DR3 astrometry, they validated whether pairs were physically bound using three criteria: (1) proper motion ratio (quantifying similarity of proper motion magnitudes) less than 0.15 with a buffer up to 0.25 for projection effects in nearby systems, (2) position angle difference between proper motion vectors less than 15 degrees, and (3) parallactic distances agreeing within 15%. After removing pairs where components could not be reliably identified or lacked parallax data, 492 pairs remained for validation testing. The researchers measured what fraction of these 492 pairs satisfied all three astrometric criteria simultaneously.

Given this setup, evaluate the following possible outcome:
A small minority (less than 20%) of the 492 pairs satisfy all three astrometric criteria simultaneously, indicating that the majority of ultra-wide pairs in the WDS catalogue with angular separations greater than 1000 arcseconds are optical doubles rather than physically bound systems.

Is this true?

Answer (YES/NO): NO